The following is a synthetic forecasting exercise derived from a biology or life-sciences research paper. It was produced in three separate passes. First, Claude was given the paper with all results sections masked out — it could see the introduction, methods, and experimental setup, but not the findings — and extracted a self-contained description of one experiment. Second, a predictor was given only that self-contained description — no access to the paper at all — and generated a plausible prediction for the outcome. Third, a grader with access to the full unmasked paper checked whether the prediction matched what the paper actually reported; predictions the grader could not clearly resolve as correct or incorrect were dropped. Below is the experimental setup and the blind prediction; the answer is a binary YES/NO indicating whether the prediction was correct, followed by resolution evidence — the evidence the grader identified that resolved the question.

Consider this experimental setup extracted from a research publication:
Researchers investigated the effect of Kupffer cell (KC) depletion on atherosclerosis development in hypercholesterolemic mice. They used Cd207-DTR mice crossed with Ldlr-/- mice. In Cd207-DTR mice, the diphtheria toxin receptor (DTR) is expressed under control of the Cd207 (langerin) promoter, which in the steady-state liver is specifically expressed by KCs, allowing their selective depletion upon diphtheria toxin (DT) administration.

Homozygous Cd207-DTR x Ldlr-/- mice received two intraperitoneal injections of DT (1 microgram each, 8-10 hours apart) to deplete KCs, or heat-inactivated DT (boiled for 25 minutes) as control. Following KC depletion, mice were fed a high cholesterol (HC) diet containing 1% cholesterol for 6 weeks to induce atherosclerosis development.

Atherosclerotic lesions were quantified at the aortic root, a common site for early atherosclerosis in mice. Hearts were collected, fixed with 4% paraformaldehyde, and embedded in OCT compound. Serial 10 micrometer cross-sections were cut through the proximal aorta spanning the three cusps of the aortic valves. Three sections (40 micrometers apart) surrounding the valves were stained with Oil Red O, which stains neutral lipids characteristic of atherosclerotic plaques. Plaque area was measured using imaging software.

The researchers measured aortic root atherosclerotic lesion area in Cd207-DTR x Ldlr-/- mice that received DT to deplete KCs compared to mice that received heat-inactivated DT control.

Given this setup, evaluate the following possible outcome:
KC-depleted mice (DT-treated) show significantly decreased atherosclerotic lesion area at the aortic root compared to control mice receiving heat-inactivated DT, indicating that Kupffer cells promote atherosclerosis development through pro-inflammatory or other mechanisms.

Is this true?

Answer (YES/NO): NO